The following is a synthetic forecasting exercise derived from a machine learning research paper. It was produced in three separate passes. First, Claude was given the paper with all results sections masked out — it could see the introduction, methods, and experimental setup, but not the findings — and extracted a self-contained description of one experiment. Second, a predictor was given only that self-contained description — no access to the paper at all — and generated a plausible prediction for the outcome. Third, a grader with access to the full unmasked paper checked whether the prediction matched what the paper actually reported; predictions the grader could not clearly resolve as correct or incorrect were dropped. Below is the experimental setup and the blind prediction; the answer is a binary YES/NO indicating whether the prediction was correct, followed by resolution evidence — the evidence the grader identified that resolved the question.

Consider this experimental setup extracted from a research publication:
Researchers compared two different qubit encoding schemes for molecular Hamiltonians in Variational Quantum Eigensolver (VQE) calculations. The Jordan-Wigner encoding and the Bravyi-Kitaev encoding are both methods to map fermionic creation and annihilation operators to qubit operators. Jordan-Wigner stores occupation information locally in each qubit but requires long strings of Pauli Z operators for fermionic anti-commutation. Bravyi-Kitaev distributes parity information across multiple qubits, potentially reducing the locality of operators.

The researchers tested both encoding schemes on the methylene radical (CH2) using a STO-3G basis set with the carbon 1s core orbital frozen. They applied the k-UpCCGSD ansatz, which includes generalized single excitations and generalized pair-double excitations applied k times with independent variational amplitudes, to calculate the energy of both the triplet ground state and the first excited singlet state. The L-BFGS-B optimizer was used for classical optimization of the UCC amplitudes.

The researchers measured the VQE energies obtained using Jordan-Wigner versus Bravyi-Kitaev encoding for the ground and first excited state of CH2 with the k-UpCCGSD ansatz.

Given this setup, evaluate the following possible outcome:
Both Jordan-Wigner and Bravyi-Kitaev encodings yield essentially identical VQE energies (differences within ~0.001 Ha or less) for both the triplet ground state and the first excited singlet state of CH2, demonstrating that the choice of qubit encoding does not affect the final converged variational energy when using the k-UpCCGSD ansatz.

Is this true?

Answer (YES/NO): YES